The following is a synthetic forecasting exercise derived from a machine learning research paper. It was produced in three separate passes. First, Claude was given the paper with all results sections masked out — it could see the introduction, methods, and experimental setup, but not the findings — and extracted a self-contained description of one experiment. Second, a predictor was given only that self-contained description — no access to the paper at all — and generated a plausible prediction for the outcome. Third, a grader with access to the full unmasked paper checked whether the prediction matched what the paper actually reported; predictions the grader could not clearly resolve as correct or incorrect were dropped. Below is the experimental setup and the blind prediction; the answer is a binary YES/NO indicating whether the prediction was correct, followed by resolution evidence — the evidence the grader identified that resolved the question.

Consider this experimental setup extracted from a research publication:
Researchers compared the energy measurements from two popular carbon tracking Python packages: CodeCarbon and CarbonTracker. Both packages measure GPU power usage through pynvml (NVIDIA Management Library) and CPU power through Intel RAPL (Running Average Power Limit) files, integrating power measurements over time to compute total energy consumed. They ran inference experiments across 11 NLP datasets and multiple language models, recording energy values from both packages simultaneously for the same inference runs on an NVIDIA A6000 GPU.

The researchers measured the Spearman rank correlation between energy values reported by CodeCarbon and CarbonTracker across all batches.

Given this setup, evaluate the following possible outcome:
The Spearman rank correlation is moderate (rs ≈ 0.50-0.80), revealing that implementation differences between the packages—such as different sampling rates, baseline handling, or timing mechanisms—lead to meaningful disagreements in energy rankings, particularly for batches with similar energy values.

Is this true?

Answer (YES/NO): NO